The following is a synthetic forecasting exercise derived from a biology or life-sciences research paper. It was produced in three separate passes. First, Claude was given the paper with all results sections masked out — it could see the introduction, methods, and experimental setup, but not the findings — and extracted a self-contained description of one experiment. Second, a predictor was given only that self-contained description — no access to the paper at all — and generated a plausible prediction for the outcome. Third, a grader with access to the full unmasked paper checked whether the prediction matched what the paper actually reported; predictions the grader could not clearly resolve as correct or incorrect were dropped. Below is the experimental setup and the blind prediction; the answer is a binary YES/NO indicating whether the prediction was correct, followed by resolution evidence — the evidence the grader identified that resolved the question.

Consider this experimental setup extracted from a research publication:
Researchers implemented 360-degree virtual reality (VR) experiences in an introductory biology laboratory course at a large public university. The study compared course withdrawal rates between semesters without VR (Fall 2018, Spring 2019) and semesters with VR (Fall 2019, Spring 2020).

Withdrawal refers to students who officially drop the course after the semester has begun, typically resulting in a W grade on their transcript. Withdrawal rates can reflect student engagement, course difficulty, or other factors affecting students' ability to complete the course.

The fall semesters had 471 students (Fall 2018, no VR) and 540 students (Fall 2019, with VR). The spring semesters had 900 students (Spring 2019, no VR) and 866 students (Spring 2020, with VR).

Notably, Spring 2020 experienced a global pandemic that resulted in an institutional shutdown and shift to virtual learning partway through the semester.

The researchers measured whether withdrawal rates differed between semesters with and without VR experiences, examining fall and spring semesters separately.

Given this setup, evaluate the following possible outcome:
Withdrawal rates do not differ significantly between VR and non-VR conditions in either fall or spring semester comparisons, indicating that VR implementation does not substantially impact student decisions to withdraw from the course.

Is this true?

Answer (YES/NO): NO